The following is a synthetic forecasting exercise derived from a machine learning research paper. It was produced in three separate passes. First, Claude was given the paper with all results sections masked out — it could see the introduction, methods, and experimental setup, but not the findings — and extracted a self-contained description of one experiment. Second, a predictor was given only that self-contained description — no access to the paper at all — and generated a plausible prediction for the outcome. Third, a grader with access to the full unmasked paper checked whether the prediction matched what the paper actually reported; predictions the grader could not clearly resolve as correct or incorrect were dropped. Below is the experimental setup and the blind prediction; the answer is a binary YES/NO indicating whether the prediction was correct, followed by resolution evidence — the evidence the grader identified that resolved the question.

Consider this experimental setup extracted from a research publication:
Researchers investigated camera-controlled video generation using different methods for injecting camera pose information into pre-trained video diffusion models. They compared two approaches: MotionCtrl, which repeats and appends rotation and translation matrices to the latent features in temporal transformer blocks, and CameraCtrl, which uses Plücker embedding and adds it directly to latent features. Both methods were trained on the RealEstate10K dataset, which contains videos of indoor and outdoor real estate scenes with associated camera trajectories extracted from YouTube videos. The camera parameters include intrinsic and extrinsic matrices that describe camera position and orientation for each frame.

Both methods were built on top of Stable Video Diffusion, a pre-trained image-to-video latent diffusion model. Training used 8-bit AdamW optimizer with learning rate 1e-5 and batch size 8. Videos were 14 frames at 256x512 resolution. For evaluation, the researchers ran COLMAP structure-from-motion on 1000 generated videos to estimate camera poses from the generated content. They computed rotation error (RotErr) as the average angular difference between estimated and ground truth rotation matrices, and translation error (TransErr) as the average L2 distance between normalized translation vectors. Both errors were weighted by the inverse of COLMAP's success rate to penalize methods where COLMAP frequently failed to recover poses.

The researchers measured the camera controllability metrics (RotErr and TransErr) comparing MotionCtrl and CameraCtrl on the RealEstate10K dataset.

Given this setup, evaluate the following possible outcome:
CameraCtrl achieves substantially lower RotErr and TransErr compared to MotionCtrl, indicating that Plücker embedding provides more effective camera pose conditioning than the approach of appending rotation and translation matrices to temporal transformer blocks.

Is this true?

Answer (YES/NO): NO